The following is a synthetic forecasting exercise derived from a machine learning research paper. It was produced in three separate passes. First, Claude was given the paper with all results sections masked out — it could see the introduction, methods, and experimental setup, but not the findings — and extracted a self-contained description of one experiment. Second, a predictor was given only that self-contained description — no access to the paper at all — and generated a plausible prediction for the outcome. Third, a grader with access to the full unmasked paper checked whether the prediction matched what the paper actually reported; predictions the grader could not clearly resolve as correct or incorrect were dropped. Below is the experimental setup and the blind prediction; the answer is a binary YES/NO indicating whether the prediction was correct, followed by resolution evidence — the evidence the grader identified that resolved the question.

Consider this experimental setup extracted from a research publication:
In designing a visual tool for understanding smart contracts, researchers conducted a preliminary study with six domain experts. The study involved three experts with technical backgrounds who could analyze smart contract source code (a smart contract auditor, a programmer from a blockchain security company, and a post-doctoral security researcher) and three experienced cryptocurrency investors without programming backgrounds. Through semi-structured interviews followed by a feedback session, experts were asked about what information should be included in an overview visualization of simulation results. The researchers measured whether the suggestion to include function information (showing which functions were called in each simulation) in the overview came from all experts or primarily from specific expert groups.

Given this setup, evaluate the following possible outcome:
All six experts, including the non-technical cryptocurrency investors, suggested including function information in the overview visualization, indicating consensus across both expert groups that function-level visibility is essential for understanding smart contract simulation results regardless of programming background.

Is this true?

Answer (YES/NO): NO